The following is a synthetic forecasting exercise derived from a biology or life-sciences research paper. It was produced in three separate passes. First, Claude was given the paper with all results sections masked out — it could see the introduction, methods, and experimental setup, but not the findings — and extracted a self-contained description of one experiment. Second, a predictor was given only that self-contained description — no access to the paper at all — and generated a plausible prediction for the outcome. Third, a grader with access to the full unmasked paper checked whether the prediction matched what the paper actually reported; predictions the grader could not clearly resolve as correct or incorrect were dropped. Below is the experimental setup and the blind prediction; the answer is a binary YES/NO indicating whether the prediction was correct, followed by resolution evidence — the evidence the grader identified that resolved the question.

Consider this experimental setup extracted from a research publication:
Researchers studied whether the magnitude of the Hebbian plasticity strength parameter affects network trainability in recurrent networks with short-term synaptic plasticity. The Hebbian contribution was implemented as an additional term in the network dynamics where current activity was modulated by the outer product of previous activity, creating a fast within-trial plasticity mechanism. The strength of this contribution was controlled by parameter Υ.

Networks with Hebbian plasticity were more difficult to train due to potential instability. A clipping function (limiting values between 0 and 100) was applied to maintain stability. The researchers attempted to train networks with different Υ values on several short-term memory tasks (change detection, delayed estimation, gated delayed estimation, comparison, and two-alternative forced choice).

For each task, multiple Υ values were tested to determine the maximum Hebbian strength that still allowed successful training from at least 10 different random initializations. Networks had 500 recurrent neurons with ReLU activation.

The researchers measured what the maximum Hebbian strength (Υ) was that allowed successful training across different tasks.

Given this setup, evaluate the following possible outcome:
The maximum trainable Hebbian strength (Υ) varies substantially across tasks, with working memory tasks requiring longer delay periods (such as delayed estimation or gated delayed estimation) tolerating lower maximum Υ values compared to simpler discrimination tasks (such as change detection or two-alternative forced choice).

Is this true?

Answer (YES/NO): NO